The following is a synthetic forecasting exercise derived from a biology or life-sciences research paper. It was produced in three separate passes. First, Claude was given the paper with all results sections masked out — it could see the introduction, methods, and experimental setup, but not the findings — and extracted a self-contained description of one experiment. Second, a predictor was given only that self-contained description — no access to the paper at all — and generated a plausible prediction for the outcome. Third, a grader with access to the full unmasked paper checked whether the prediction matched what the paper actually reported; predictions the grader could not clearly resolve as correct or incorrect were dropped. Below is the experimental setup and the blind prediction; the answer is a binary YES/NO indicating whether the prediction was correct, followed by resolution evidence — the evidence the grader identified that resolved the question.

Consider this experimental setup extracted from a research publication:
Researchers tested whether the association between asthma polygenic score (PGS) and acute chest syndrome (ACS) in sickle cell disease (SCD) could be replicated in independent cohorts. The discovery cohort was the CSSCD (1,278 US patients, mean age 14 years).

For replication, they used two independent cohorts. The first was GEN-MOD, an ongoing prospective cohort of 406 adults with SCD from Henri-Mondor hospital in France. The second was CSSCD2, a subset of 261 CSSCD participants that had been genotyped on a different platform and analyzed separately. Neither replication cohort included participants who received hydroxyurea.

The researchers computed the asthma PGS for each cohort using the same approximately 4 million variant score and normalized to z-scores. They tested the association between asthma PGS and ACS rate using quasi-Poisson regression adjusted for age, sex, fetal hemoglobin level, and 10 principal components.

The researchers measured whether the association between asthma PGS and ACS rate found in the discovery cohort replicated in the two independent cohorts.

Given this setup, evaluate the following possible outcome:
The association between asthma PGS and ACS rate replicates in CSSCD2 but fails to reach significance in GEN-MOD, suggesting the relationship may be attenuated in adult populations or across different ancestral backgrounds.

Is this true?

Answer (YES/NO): NO